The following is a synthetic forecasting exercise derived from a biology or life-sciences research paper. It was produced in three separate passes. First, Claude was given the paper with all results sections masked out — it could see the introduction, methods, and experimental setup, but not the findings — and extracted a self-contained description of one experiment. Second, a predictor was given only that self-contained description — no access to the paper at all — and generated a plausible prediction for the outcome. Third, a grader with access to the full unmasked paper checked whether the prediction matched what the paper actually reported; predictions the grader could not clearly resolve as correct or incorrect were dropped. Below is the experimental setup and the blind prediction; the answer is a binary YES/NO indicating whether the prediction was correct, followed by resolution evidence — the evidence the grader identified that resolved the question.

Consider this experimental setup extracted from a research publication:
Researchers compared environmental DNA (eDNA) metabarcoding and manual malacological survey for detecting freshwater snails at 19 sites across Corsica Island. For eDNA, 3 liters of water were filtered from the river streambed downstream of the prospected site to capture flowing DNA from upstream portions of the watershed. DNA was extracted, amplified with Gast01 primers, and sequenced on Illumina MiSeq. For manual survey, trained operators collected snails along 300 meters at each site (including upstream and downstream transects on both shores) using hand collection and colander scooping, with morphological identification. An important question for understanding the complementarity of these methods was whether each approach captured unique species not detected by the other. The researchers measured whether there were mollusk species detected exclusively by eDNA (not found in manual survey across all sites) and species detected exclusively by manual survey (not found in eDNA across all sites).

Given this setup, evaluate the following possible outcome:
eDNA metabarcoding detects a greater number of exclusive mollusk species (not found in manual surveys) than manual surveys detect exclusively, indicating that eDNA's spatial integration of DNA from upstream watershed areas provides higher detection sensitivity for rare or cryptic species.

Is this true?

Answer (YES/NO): NO